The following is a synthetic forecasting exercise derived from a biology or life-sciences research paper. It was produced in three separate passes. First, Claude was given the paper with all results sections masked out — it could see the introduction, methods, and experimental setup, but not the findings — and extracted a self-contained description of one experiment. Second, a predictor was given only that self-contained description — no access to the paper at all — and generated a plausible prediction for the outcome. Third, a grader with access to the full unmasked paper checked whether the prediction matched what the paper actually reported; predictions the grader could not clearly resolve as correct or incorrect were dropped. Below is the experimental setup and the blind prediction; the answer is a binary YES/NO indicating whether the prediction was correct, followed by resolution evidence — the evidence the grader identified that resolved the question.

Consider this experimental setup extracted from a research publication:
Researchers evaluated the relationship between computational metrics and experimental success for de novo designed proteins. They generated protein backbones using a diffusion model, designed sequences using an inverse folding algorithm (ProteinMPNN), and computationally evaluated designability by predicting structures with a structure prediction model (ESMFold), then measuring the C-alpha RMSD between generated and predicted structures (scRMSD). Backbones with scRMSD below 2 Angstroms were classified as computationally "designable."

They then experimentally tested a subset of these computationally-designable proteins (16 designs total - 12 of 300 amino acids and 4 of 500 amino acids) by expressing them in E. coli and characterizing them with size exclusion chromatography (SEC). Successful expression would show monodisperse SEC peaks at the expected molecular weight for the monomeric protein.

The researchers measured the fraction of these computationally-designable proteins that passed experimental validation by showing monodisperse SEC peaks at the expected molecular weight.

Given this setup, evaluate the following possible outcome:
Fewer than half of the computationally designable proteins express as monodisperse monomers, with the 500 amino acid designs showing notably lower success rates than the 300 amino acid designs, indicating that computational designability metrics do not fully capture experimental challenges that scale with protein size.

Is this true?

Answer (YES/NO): NO